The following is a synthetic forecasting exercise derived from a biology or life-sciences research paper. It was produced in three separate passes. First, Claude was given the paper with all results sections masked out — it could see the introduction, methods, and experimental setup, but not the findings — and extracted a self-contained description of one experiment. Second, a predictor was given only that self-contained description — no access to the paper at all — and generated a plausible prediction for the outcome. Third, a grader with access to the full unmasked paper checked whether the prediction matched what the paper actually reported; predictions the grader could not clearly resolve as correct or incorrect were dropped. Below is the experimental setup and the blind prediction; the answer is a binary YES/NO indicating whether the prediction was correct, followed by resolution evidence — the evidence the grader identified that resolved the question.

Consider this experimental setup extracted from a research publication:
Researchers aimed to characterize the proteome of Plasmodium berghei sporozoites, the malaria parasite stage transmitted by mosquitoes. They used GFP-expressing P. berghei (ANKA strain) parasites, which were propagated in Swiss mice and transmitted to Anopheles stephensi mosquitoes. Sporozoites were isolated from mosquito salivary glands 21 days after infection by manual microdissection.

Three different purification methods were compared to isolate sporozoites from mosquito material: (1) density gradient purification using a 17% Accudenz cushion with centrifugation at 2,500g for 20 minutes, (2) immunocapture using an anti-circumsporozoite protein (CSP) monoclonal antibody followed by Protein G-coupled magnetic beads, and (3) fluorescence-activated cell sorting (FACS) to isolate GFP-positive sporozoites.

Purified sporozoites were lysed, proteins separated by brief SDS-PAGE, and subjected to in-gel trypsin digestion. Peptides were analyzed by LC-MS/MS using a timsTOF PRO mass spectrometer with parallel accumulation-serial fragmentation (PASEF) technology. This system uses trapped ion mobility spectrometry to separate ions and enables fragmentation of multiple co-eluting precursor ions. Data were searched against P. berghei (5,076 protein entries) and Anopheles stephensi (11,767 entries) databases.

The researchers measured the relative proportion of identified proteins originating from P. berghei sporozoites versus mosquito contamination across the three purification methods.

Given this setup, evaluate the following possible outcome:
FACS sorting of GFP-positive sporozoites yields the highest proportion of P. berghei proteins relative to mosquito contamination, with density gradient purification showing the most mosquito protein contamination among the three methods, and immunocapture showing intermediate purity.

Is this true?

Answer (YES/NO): NO